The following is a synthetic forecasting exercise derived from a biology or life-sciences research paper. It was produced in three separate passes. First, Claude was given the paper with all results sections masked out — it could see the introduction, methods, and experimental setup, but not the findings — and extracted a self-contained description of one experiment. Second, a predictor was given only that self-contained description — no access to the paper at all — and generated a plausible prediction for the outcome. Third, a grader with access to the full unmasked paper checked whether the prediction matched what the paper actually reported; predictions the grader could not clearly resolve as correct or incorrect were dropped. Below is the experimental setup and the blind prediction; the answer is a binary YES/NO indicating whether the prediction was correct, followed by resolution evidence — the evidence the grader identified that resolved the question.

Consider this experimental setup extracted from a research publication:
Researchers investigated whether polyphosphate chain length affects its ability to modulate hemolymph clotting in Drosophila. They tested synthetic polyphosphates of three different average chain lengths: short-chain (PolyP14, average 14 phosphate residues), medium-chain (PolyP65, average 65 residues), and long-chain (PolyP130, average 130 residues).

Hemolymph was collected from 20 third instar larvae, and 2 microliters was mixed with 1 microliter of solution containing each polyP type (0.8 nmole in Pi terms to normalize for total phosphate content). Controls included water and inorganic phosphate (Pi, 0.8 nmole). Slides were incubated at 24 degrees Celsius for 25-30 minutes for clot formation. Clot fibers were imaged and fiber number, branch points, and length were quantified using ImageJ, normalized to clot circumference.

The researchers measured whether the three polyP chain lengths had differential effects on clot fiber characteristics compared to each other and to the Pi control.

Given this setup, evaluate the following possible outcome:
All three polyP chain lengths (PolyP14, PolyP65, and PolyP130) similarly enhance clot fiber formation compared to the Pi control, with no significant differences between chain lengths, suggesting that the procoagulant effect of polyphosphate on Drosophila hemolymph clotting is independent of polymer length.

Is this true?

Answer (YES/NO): NO